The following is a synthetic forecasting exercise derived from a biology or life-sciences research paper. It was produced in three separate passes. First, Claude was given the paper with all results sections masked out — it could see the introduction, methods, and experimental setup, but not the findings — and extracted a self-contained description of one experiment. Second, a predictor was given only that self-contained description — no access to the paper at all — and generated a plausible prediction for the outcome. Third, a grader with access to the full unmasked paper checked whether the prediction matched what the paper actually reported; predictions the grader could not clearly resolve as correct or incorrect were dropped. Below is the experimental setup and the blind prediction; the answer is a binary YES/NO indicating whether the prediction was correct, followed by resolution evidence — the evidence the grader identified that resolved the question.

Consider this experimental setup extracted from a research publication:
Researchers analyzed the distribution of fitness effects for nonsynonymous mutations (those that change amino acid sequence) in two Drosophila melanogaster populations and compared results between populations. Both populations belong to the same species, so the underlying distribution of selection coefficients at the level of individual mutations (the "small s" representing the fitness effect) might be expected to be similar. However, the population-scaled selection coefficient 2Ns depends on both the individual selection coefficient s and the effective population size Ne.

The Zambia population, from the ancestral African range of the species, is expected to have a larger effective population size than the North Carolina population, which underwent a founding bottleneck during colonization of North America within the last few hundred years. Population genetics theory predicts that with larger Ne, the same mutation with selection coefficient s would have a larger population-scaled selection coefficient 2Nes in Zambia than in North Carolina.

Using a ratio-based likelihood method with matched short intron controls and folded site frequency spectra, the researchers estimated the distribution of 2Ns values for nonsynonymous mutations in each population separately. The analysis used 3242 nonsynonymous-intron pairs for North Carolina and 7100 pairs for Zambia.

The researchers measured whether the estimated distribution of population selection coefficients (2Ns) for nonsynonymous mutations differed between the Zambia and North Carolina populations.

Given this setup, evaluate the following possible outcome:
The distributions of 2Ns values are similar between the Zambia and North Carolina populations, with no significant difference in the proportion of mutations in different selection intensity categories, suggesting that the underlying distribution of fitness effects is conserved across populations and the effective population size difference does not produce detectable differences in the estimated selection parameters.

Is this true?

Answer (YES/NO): NO